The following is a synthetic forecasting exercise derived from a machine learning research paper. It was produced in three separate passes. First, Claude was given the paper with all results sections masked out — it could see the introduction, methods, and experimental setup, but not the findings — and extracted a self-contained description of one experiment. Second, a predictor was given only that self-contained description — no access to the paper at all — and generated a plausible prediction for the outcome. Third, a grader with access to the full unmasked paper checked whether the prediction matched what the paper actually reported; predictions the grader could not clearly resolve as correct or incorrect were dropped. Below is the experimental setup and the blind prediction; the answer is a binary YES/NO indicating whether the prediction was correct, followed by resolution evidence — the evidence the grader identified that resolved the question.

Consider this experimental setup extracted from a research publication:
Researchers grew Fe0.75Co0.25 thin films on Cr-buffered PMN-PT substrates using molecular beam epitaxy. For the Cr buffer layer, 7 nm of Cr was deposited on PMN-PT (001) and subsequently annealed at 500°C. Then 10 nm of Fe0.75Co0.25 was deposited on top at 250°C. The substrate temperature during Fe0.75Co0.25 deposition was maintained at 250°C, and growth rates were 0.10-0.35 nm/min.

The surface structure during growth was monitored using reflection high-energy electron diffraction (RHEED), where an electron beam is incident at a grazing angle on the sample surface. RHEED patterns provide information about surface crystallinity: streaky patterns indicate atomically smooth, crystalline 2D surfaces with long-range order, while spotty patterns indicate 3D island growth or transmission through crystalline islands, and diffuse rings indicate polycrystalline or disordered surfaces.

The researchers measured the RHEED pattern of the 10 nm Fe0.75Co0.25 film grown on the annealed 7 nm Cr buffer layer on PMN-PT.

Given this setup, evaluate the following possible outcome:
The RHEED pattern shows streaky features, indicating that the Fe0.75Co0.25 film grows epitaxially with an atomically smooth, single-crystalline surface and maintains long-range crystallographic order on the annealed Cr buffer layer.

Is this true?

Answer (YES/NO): YES